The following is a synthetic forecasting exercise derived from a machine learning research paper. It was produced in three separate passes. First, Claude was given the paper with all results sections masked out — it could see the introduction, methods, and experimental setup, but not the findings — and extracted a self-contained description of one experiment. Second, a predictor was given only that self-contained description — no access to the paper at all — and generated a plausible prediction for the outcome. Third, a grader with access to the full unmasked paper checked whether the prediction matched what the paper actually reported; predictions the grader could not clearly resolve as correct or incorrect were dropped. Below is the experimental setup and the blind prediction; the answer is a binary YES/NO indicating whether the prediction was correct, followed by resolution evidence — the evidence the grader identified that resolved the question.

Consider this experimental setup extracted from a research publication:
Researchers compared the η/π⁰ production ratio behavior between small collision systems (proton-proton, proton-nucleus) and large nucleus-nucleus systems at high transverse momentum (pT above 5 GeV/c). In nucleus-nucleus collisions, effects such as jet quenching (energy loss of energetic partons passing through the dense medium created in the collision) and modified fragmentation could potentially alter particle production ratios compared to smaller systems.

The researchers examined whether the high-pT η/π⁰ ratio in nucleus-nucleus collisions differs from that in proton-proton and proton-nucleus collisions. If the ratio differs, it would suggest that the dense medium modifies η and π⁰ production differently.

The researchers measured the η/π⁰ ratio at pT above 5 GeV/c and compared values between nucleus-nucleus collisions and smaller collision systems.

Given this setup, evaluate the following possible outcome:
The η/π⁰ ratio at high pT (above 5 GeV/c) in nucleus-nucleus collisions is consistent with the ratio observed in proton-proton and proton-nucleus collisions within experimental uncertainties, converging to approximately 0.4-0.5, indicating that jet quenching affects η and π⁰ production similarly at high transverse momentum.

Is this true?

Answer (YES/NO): YES